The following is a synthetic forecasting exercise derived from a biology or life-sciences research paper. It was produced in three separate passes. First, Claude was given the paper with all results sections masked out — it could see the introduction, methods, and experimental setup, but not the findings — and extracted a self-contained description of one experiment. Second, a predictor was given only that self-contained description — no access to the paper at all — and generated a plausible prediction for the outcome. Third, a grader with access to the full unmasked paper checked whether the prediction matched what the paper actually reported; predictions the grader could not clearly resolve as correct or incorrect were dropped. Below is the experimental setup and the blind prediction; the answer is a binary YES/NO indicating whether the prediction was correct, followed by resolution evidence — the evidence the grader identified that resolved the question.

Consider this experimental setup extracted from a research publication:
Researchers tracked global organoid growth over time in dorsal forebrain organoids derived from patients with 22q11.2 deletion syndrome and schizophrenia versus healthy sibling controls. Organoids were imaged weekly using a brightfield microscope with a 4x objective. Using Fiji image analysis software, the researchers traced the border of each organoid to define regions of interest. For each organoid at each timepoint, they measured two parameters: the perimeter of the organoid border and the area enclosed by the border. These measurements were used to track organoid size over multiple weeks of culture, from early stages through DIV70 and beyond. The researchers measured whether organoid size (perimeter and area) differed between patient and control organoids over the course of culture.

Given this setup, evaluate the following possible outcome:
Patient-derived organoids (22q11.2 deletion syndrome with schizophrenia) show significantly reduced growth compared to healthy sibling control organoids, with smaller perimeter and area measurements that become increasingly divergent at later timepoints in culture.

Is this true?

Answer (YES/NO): NO